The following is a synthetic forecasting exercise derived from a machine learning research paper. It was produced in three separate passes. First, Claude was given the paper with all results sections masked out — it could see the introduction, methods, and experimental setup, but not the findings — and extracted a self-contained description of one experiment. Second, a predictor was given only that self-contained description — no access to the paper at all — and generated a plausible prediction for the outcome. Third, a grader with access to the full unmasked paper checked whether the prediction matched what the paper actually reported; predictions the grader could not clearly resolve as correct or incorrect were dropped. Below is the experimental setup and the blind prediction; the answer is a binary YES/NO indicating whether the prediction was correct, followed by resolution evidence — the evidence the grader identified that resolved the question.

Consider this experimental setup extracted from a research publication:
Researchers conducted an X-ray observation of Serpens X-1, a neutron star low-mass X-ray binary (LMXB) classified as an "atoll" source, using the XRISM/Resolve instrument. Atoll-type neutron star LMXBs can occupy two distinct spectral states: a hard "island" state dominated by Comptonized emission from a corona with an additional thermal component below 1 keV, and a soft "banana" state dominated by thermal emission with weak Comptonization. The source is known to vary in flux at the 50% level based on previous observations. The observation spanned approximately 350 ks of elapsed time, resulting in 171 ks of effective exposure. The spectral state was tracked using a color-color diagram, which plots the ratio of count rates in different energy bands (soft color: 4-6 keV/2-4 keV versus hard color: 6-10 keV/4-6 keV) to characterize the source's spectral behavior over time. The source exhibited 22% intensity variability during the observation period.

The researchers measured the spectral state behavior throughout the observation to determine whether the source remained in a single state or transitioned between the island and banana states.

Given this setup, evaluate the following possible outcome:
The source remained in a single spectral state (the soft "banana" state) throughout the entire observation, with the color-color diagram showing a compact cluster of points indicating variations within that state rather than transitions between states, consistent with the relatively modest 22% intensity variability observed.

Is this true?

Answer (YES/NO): YES